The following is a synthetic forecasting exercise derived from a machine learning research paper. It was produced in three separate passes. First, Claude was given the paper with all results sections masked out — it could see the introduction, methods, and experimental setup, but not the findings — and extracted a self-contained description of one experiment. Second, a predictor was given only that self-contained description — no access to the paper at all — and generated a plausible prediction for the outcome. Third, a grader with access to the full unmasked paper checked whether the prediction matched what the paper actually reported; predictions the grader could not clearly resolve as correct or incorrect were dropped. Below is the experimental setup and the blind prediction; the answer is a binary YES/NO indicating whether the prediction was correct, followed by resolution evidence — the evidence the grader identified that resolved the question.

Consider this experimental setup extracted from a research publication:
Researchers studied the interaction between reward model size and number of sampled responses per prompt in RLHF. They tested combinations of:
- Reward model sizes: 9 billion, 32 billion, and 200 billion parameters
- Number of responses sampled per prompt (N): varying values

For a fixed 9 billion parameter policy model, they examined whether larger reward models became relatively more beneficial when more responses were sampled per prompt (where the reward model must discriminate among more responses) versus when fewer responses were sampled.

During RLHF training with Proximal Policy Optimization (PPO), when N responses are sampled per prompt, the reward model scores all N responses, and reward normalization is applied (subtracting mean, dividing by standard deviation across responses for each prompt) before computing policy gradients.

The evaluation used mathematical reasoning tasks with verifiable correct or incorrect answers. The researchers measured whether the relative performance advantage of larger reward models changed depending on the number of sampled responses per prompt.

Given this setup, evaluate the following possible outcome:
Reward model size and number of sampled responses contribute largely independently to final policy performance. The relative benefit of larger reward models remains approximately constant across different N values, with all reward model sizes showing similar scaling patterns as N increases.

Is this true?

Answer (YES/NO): NO